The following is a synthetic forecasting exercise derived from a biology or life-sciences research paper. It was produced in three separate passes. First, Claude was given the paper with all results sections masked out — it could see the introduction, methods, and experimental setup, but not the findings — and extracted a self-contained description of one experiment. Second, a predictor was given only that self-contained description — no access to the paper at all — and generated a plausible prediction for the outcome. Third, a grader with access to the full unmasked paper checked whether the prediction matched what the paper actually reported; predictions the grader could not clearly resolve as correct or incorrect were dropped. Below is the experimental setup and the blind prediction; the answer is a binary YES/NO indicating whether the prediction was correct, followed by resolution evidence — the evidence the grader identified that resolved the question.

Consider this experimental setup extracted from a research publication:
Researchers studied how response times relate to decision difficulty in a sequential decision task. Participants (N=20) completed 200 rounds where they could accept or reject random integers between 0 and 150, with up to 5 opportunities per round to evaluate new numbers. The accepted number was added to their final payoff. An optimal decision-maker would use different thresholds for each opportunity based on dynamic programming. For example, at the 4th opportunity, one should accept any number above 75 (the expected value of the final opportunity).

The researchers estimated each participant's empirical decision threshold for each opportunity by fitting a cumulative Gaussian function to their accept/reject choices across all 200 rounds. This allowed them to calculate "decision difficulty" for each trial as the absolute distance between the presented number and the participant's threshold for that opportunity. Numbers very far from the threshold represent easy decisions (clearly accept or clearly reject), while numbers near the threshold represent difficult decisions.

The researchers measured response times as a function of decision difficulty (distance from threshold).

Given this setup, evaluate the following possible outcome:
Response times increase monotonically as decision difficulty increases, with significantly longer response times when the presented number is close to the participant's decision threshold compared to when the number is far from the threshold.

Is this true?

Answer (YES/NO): YES